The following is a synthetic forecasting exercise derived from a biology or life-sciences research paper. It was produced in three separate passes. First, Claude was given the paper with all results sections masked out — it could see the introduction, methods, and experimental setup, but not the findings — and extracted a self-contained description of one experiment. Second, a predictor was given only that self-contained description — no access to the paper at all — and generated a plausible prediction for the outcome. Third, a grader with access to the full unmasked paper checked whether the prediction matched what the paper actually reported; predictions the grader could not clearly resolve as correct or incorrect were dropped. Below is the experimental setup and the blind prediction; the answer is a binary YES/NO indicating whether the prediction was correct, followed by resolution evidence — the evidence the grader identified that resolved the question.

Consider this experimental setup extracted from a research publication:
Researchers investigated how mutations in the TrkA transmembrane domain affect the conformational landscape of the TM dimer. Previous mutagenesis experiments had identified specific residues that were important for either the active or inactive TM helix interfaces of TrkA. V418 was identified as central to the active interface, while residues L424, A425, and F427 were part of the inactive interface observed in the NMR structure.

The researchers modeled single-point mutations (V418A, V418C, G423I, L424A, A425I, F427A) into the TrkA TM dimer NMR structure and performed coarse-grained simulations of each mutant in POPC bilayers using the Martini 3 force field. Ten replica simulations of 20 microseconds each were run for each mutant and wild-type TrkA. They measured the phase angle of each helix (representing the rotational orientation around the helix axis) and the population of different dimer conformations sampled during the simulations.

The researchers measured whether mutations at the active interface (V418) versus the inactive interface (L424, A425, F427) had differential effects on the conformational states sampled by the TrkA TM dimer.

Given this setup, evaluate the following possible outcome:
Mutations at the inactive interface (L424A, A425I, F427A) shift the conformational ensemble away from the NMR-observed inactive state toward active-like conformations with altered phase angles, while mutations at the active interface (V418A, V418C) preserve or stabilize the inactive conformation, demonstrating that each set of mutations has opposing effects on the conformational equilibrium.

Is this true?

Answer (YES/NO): NO